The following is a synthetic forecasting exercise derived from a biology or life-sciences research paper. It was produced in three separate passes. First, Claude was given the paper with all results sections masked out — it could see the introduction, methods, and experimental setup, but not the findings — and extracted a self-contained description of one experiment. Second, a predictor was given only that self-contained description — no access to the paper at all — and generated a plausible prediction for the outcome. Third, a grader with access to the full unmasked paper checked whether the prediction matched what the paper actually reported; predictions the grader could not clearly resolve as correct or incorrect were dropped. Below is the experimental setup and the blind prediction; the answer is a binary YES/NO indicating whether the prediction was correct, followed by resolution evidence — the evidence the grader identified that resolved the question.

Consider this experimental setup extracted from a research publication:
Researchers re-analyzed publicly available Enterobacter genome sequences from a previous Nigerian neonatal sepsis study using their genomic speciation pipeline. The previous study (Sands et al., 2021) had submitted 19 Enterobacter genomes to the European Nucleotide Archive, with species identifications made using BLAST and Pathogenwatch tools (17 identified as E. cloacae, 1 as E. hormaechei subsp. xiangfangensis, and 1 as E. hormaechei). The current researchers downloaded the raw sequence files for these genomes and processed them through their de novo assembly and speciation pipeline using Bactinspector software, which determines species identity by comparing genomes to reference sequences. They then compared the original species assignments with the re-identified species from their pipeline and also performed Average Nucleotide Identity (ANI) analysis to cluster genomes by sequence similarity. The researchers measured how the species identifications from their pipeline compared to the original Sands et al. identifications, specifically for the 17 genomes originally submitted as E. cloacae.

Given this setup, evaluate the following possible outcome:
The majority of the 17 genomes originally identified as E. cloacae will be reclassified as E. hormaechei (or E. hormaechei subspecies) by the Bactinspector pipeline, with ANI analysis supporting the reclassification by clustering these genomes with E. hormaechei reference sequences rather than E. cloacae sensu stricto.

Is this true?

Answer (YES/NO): NO